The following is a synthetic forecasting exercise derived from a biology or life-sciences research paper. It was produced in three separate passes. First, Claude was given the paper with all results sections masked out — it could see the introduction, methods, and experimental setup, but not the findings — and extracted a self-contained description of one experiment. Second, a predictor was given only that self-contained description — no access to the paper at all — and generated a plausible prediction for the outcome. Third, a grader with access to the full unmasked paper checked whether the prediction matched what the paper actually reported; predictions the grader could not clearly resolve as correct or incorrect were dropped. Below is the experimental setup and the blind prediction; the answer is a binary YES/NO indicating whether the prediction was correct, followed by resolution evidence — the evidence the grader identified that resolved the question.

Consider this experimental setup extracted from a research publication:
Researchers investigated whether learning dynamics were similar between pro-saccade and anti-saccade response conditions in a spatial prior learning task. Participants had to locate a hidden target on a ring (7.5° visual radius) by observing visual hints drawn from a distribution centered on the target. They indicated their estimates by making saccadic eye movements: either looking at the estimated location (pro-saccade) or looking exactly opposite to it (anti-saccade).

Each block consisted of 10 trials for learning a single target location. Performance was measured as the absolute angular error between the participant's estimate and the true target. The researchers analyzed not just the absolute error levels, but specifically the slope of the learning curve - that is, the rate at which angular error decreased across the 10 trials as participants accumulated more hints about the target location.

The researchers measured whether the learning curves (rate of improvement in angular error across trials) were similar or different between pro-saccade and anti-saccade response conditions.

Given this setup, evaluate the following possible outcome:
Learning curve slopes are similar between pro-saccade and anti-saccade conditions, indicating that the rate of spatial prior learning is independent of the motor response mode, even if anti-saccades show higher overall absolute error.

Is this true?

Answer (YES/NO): YES